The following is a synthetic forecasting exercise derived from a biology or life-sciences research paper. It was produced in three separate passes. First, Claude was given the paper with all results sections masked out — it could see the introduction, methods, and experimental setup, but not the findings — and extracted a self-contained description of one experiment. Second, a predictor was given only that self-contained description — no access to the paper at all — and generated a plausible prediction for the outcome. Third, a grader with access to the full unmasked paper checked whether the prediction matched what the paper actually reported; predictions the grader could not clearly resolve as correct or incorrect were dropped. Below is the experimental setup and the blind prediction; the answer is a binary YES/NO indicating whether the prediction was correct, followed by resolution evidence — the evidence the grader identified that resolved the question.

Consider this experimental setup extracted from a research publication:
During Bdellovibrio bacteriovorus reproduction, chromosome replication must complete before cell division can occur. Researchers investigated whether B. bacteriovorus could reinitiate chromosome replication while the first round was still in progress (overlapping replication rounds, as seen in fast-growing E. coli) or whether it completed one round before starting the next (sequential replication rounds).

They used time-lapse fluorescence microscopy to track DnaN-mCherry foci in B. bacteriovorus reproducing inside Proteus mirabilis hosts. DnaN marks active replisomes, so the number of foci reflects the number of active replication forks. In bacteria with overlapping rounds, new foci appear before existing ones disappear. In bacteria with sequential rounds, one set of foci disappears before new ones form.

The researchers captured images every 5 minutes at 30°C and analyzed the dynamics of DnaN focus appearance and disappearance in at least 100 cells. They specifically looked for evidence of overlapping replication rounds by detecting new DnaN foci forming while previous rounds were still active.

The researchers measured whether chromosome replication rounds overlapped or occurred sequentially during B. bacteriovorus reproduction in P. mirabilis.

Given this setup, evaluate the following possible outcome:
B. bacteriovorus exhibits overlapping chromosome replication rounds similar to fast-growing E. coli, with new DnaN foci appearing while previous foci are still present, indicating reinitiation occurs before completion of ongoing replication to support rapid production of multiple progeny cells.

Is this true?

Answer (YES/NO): NO